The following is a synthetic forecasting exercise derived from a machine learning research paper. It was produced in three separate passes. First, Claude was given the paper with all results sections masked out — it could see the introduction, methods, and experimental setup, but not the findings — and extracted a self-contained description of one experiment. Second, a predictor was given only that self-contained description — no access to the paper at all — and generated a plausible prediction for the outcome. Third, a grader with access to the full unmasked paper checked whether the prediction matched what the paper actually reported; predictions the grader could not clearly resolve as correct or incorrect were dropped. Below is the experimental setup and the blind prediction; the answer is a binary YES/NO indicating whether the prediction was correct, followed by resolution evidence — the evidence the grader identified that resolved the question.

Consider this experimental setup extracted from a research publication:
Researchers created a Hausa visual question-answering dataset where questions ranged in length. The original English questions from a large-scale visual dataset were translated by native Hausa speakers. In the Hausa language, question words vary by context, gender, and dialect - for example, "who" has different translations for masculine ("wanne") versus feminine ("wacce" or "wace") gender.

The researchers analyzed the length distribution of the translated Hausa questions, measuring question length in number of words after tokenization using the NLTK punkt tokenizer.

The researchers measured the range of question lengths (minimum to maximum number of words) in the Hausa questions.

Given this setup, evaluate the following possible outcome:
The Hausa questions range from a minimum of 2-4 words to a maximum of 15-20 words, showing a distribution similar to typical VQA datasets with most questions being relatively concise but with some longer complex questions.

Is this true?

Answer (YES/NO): YES